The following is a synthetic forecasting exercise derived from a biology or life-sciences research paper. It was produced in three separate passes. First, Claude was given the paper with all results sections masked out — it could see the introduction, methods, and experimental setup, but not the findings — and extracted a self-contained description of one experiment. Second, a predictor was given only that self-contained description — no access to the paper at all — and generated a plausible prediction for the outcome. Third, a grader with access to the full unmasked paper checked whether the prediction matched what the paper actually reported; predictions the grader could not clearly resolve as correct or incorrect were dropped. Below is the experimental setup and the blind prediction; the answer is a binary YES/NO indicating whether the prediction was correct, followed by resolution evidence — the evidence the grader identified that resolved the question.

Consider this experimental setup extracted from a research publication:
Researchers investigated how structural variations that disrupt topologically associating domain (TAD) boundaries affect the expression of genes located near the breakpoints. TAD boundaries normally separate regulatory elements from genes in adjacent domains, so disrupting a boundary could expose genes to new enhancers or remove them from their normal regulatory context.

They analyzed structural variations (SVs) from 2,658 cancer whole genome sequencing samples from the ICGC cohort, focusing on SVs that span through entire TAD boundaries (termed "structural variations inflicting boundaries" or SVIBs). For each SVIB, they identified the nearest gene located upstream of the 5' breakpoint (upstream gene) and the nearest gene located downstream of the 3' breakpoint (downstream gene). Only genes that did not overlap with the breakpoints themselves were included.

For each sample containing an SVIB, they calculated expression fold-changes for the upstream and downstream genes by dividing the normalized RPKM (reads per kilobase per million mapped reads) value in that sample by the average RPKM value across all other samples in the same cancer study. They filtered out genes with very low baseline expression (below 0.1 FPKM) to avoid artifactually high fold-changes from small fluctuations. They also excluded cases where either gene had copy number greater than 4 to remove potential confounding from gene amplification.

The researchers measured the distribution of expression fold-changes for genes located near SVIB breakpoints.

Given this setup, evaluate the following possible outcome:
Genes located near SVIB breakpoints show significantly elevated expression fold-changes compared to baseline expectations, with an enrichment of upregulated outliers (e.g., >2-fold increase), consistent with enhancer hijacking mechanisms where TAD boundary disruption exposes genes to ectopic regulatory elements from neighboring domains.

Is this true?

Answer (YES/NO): YES